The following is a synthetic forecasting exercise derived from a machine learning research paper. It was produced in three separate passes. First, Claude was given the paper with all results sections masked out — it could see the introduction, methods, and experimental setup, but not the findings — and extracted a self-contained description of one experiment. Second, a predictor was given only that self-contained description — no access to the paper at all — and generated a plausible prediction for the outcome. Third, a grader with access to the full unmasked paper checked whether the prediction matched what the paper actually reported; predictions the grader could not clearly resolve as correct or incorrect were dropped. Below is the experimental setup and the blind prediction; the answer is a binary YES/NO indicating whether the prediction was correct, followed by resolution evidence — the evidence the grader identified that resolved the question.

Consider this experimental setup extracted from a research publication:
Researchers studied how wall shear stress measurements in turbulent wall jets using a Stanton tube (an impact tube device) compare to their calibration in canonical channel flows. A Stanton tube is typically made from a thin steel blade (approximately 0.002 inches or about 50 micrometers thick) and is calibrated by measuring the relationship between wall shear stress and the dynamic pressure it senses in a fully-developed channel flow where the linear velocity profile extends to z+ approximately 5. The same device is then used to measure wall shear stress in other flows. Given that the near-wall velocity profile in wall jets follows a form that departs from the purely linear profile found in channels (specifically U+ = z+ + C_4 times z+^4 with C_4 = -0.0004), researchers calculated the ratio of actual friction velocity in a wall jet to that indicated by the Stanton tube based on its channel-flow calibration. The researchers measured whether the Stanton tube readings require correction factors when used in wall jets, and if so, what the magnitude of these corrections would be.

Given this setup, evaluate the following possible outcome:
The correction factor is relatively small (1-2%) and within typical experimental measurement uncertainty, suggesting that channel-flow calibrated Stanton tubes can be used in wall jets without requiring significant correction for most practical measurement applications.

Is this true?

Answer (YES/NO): NO